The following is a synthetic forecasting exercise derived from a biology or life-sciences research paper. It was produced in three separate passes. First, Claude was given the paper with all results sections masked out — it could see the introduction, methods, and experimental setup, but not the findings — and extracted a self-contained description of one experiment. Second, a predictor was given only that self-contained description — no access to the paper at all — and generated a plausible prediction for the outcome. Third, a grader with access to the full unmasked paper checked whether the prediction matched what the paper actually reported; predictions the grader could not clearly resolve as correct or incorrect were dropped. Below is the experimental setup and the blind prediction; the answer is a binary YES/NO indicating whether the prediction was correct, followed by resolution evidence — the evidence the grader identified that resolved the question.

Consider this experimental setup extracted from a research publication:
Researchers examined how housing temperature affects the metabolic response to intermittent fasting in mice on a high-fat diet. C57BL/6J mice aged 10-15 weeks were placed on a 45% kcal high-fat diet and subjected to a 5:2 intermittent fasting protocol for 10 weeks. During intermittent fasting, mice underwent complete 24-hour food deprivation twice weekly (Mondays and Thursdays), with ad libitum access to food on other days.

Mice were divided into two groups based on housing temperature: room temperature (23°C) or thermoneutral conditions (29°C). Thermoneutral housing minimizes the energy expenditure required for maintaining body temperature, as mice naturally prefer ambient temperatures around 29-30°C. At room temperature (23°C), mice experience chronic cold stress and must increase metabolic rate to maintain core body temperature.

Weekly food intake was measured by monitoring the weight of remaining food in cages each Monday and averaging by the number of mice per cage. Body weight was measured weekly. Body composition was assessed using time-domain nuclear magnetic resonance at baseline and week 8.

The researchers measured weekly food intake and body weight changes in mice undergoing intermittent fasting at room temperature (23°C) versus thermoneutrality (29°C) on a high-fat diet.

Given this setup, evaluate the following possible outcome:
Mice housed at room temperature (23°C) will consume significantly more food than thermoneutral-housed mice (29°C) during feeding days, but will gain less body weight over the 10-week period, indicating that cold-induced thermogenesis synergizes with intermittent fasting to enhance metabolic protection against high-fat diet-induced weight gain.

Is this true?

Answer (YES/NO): NO